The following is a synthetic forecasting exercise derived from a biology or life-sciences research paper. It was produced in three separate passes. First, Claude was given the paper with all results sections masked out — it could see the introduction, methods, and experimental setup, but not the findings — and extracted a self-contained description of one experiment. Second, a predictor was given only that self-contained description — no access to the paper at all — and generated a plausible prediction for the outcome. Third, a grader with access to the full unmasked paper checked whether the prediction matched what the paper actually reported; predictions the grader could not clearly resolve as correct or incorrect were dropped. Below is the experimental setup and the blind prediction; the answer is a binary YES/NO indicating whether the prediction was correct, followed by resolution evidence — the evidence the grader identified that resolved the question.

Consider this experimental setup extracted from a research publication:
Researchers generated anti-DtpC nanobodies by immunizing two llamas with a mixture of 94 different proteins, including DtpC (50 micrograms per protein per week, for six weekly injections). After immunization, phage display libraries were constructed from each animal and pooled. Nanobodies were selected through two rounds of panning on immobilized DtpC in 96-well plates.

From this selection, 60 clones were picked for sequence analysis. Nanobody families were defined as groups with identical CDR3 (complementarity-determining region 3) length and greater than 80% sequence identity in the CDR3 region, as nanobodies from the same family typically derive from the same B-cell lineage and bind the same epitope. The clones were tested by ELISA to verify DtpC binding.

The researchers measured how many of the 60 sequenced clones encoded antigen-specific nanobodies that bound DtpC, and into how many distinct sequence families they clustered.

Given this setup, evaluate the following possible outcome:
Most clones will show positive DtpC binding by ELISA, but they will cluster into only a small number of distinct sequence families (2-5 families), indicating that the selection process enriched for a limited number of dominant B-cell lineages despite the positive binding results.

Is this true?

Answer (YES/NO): NO